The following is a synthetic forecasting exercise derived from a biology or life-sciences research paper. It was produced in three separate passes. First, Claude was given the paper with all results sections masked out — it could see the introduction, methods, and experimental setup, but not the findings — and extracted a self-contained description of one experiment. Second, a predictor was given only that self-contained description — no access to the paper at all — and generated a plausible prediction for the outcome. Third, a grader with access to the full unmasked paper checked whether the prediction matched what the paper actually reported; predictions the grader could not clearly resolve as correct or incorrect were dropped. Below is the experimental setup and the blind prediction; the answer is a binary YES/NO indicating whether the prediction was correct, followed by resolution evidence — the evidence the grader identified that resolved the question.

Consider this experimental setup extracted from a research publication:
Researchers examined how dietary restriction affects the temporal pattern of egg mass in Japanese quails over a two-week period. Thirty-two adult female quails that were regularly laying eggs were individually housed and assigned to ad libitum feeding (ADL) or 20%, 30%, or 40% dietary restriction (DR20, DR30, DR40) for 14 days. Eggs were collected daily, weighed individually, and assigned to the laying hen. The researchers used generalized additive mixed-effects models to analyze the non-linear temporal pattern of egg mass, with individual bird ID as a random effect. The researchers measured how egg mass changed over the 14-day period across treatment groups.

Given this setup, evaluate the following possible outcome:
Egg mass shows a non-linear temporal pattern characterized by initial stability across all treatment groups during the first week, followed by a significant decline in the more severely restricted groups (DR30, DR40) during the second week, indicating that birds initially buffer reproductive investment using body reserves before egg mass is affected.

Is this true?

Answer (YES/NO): NO